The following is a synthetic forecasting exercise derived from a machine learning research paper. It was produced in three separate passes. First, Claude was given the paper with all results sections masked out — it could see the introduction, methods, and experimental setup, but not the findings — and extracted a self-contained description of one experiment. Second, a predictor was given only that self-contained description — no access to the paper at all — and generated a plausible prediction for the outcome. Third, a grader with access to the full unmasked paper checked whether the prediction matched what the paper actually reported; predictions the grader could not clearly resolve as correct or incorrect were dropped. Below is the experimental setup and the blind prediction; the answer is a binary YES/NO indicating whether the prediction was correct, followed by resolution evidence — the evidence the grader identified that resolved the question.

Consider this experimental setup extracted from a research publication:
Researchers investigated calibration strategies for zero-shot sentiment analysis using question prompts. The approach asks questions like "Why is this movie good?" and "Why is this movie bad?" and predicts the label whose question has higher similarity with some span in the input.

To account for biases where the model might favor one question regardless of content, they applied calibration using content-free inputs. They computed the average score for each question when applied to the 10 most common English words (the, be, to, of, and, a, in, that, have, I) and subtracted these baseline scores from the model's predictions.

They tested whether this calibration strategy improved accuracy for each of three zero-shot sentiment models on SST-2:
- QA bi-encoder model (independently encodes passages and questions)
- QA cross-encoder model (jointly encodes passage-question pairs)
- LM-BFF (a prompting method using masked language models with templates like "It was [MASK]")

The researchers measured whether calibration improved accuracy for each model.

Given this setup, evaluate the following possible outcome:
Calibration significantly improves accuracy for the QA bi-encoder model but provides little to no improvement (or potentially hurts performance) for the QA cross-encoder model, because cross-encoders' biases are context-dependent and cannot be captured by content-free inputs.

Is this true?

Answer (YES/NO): NO